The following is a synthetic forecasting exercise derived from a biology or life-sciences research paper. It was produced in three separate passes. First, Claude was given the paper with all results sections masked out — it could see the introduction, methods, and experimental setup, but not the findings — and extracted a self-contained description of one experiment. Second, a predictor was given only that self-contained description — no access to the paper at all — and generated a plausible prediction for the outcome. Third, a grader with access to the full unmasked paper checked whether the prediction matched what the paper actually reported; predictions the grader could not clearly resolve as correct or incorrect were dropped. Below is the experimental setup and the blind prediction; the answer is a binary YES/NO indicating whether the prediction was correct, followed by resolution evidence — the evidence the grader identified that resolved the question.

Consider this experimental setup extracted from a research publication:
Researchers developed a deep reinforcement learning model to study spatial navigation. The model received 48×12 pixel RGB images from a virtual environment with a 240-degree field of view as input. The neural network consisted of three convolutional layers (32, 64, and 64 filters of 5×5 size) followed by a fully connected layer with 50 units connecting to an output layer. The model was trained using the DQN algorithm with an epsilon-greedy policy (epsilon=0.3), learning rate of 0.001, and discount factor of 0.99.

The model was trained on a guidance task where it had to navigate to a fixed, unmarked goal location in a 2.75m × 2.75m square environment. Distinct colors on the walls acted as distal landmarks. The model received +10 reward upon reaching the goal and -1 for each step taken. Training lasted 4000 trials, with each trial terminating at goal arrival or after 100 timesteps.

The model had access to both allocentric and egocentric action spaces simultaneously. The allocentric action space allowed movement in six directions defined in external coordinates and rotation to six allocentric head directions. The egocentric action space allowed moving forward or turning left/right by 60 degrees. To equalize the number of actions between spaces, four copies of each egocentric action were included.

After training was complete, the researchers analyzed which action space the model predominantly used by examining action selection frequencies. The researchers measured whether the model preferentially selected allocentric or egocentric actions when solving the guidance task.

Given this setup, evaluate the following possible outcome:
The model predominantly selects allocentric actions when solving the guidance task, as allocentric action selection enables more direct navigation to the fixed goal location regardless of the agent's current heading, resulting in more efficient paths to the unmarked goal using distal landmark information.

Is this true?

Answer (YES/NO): YES